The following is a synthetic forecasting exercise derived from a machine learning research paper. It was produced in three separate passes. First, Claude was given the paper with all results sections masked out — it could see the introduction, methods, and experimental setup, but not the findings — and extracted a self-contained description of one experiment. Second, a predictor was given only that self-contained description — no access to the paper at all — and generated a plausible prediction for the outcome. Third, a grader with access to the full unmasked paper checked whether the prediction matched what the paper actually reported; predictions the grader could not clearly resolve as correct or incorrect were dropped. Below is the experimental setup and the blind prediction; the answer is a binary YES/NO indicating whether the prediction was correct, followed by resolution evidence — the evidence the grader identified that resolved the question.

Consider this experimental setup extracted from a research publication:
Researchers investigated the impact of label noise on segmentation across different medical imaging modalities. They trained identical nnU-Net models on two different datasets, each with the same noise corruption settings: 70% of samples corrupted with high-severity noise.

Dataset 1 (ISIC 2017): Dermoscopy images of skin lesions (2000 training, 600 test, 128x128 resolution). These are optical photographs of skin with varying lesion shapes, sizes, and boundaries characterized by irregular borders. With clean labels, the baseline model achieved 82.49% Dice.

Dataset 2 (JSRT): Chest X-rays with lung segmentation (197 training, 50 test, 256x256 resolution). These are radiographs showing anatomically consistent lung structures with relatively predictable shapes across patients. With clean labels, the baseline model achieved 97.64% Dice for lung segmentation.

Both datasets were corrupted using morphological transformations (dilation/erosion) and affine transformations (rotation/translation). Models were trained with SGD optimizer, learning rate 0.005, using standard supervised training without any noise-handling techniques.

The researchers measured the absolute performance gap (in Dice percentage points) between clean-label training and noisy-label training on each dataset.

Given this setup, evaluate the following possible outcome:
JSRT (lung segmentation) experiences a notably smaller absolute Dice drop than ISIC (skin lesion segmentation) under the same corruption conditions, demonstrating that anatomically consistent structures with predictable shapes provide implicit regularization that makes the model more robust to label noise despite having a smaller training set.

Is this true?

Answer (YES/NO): NO